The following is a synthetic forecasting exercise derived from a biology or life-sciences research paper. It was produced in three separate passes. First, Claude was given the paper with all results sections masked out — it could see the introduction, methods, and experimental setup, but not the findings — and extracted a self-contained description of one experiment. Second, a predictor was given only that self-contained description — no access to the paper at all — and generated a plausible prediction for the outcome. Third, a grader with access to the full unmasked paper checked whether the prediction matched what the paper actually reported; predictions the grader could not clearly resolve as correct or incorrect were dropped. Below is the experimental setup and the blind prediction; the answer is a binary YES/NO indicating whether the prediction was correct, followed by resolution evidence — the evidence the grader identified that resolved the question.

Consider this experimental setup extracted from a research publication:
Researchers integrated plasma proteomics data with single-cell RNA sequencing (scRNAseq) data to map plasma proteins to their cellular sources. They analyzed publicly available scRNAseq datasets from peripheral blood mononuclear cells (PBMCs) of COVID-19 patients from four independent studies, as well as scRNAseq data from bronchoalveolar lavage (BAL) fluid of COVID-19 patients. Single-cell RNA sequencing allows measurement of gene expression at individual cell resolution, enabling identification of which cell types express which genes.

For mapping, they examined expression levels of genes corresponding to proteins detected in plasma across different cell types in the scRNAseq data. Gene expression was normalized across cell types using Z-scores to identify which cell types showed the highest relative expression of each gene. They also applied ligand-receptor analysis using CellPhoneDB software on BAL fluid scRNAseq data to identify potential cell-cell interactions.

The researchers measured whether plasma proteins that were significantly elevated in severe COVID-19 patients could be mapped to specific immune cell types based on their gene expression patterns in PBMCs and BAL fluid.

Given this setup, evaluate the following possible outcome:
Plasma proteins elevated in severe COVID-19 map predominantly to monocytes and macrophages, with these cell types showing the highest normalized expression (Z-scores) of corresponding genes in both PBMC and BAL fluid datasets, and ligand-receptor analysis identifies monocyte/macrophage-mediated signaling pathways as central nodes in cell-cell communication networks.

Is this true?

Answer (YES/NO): NO